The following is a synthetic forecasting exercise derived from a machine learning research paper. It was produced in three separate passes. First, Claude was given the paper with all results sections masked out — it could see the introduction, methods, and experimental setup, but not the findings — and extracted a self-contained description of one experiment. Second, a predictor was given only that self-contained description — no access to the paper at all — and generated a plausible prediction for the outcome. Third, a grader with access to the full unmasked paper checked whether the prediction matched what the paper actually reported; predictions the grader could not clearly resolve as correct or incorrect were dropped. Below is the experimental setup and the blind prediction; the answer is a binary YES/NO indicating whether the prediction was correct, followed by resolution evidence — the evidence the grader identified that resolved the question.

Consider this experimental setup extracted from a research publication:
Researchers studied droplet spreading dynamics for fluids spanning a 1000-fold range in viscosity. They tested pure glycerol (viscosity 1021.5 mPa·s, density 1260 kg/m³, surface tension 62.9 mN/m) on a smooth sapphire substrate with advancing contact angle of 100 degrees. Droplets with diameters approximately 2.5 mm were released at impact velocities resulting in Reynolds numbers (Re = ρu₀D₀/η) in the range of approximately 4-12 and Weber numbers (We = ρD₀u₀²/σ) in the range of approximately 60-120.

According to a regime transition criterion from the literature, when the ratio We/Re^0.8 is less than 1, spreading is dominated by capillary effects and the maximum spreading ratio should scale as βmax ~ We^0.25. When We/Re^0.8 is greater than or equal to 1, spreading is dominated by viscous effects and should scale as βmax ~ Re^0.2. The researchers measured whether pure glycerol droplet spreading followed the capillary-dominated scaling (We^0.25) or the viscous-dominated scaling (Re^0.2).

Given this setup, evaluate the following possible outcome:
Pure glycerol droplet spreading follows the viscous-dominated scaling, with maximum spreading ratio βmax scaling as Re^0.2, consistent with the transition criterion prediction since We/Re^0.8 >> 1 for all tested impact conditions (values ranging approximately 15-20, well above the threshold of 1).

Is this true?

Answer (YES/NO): YES